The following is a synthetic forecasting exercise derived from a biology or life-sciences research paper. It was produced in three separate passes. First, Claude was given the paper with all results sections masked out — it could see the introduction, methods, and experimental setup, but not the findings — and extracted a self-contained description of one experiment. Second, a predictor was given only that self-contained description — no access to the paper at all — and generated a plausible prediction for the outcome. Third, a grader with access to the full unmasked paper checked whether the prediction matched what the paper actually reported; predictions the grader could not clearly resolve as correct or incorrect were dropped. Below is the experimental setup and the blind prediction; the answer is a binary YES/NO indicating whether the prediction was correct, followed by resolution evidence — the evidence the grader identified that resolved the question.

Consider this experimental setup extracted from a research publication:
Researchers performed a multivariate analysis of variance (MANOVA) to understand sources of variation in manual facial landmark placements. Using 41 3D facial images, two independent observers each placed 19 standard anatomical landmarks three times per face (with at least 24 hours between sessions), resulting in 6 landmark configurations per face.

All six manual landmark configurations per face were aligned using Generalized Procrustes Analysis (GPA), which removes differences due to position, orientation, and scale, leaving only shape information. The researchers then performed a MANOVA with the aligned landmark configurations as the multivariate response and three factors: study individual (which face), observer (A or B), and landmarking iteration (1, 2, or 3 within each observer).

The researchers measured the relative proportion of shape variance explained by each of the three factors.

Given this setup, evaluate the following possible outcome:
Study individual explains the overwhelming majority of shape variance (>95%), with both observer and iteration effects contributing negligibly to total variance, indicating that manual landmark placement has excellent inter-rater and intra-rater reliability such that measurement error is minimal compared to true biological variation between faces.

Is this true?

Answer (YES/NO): NO